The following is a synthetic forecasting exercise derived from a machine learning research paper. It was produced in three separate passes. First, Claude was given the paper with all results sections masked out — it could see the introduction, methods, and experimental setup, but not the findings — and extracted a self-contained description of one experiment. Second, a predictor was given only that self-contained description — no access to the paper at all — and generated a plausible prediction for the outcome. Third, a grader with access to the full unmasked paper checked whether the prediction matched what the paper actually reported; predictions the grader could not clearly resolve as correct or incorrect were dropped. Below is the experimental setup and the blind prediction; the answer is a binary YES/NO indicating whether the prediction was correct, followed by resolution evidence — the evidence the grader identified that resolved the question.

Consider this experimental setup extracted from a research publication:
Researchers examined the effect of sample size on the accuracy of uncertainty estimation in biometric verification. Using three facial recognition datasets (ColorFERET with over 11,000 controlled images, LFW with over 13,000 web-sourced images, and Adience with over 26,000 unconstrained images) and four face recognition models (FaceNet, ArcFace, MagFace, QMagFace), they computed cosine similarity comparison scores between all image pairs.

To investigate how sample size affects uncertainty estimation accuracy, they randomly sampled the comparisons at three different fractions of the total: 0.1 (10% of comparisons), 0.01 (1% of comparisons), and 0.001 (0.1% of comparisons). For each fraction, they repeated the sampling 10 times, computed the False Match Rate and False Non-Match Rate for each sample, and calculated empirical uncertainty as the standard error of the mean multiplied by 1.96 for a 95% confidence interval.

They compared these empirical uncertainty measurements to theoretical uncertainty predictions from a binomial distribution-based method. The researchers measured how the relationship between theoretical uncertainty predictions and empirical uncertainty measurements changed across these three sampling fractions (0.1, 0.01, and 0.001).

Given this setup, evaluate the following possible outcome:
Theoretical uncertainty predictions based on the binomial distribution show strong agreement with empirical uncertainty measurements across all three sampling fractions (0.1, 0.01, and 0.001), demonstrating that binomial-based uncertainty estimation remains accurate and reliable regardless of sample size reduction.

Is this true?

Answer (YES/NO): NO